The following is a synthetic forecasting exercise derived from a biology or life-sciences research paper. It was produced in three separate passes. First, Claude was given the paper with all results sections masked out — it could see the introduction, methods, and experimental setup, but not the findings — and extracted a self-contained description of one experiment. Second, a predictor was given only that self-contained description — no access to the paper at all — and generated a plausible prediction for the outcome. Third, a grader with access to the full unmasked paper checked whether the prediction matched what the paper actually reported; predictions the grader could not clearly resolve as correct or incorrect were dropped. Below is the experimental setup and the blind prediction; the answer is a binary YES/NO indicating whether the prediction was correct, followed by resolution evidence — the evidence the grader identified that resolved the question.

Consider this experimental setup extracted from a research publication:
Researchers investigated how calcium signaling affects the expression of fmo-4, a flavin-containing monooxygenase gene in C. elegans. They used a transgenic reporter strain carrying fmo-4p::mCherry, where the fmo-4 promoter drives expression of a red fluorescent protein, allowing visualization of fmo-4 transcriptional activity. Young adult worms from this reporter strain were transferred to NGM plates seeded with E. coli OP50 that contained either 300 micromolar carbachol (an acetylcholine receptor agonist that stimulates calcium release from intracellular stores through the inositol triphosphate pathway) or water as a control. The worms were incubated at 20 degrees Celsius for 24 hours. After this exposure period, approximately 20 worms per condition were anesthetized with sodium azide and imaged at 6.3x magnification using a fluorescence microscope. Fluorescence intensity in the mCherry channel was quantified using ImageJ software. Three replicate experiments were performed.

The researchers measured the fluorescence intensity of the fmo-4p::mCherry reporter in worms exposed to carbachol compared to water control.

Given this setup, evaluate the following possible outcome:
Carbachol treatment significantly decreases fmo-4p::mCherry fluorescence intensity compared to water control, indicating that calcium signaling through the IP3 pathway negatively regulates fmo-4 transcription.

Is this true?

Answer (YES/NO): NO